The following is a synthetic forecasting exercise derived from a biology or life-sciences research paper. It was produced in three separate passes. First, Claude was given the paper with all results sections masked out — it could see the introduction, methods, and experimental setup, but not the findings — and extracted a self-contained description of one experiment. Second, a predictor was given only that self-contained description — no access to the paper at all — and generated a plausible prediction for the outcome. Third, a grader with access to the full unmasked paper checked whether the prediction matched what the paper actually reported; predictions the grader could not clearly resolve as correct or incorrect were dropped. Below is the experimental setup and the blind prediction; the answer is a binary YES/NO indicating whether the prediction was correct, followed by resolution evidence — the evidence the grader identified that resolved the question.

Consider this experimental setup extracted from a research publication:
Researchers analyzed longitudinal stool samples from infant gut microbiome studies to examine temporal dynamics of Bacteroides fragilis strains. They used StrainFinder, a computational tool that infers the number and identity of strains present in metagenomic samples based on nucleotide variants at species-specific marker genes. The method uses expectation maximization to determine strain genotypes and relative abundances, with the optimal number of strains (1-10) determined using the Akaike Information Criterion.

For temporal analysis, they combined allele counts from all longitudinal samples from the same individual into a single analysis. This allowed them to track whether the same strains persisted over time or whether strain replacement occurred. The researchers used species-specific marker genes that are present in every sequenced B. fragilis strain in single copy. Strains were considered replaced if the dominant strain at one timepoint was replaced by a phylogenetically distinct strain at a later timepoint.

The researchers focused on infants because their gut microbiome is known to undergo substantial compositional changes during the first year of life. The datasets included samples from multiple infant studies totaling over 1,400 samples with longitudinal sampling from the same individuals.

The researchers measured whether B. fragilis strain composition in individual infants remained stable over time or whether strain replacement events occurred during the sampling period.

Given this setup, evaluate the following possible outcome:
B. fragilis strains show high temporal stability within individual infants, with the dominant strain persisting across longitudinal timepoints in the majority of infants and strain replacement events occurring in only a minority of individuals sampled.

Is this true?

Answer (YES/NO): NO